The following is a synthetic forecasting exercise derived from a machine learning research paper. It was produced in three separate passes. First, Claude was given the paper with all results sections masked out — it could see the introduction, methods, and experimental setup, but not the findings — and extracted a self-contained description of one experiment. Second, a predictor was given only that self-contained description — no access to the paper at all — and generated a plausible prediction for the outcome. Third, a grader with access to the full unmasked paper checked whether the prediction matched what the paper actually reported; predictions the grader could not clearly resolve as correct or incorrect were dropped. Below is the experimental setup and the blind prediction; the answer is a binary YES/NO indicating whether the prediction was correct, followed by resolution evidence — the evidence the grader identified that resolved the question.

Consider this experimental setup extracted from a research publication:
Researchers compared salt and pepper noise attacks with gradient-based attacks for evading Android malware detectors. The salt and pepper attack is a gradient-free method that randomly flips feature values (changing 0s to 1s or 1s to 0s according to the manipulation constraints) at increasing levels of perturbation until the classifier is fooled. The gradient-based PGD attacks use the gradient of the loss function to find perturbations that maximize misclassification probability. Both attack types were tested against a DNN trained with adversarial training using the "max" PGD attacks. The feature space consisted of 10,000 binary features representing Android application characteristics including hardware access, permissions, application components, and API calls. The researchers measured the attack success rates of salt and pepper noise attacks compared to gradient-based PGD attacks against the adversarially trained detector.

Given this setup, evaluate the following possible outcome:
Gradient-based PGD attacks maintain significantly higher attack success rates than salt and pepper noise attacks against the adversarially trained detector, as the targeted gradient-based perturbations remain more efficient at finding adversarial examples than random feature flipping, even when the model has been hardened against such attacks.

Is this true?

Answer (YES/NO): NO